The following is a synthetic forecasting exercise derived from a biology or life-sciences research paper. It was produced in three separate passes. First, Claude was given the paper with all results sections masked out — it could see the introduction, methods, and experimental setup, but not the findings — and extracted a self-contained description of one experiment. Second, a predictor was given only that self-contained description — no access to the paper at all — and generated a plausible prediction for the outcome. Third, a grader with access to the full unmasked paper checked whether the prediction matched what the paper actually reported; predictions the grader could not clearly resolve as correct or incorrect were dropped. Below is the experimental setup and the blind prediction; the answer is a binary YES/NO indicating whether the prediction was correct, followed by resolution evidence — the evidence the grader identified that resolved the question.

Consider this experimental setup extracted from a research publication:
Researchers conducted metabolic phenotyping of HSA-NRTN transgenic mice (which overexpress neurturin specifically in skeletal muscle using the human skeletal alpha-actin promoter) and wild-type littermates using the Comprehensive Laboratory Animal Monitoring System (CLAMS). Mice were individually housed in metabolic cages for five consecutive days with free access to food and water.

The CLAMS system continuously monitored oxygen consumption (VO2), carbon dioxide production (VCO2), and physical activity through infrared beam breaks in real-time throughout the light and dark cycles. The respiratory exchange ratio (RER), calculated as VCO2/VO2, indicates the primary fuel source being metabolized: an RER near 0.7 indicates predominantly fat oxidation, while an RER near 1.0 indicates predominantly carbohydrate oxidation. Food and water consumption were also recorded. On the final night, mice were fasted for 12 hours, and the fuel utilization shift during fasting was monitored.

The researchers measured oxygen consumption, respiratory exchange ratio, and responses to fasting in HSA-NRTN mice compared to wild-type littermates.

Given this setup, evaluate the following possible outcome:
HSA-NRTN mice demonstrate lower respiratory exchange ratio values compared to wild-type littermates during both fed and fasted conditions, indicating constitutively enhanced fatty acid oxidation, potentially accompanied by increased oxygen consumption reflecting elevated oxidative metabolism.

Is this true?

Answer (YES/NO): NO